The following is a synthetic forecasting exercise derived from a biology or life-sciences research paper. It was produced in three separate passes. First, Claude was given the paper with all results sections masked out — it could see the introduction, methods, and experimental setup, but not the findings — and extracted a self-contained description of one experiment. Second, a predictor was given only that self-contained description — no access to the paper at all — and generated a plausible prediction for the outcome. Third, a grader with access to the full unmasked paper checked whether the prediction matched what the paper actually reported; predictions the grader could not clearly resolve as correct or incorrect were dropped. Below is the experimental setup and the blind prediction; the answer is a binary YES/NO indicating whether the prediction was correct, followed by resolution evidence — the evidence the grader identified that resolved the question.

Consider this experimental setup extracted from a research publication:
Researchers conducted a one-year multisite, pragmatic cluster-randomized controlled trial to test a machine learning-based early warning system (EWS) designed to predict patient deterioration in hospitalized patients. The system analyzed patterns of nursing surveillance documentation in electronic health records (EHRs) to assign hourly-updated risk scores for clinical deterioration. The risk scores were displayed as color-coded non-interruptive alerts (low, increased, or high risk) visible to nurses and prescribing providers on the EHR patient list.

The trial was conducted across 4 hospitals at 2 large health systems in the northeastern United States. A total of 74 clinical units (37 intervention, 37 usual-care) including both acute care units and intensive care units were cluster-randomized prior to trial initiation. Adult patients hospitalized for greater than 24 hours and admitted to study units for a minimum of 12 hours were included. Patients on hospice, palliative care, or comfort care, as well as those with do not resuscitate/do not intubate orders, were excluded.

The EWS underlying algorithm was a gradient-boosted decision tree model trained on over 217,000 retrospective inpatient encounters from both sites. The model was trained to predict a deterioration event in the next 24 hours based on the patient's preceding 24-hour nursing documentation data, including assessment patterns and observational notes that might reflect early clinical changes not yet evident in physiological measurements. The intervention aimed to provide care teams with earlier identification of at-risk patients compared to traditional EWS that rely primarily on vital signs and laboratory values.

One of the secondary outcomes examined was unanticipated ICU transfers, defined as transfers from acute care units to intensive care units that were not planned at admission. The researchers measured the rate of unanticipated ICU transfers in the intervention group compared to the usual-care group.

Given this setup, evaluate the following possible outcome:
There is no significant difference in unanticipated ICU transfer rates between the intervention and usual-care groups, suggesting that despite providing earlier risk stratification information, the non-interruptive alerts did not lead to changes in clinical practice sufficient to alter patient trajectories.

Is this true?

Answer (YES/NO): NO